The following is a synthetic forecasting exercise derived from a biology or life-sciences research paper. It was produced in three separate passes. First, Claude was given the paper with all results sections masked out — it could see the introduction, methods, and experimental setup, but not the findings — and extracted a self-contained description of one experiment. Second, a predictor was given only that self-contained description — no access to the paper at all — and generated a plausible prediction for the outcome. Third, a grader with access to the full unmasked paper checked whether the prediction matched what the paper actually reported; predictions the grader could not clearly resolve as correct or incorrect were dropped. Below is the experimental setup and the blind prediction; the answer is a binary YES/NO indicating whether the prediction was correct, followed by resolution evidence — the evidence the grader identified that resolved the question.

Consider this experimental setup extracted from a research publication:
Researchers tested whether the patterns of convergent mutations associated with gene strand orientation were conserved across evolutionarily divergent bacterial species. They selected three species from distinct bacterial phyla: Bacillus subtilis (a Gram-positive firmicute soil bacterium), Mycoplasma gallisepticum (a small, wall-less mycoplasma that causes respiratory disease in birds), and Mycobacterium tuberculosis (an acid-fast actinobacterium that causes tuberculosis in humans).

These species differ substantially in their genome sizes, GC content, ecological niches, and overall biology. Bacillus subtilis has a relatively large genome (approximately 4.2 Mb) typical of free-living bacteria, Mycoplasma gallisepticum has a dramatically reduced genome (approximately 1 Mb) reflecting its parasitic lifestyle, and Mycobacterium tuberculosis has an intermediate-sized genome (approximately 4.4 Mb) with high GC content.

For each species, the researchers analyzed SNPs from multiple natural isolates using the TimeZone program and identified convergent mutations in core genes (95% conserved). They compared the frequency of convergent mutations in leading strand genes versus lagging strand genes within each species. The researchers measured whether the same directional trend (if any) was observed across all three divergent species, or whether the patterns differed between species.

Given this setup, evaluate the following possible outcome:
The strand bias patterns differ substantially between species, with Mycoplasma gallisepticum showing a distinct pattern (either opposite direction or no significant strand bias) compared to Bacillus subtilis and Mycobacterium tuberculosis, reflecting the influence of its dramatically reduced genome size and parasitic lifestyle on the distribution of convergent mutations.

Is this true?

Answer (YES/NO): NO